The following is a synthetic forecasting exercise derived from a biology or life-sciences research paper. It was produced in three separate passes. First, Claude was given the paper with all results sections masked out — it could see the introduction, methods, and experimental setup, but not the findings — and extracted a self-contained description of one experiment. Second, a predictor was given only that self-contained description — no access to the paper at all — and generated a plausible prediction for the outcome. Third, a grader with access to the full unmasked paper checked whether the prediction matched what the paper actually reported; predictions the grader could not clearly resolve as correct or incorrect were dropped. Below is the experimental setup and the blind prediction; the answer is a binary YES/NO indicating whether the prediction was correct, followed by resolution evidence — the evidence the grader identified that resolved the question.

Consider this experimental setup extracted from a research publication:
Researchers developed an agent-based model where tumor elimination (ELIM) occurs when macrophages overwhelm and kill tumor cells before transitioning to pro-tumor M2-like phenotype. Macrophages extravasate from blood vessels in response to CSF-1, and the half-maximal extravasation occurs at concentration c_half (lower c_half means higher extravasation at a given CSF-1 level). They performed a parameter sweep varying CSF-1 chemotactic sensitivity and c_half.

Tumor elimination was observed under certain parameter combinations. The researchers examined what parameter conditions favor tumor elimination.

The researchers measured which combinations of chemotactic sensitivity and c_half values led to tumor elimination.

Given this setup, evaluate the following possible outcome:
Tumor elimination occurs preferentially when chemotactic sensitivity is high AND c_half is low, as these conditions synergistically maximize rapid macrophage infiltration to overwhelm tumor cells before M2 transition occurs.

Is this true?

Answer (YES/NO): YES